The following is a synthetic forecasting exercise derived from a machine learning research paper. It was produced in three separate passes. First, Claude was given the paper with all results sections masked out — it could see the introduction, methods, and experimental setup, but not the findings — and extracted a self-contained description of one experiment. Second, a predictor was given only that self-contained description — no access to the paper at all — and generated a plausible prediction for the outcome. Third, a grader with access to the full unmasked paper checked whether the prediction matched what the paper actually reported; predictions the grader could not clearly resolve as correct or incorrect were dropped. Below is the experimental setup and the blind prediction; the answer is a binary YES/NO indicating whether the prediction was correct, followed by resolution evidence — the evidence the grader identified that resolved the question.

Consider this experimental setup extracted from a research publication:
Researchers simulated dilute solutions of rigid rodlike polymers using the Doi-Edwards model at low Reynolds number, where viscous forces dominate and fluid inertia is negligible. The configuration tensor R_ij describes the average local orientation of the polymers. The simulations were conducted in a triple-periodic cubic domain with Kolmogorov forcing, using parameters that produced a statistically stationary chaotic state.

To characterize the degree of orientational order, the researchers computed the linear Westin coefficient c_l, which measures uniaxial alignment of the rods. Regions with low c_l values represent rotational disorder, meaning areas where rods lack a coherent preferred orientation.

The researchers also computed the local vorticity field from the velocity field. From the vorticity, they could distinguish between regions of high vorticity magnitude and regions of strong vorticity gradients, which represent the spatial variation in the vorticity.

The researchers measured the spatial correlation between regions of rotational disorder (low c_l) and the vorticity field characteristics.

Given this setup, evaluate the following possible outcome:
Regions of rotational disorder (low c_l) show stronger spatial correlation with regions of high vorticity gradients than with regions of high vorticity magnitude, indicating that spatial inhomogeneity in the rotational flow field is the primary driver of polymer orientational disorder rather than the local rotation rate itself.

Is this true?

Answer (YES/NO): YES